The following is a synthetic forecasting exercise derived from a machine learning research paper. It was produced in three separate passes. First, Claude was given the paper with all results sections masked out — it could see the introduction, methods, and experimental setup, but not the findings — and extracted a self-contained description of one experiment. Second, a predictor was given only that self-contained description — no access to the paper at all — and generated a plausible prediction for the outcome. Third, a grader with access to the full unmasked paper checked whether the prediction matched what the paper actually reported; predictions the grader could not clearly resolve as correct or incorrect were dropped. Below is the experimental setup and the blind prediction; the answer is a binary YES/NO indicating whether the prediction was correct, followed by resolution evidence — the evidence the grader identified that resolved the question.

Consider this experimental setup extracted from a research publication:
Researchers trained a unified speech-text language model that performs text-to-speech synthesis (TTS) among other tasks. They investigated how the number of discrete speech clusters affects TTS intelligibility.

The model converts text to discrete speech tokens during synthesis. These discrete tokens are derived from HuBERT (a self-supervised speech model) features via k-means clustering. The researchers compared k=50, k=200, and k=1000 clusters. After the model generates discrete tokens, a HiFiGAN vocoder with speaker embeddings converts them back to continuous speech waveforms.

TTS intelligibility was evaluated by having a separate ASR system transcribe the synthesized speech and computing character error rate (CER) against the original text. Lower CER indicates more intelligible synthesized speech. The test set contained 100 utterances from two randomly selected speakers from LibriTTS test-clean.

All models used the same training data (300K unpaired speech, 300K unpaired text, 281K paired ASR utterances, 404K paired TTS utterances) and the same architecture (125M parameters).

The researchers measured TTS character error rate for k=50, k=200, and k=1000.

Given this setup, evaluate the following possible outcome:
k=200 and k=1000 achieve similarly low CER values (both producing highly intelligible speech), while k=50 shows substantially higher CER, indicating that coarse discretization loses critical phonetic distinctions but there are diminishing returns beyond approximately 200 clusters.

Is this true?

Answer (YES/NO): NO